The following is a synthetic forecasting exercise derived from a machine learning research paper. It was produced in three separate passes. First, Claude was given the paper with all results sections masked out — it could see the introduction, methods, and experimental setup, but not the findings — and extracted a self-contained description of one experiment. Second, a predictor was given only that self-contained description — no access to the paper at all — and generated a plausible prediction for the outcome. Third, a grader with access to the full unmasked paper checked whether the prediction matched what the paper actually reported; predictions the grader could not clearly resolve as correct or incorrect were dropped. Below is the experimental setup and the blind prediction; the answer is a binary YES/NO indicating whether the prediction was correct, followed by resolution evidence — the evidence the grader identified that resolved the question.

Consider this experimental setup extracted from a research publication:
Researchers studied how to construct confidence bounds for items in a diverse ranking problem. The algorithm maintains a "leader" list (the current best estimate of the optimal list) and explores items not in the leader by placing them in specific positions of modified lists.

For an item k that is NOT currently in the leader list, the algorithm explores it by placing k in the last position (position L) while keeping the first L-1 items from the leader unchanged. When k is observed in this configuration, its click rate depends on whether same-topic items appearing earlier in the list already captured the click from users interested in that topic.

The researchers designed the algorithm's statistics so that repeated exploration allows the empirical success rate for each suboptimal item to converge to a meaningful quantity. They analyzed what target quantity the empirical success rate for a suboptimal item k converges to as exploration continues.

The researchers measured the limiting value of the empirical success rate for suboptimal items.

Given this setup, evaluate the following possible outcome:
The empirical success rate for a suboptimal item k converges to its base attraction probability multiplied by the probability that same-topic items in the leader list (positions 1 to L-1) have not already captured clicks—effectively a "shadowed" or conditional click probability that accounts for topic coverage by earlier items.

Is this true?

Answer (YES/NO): YES